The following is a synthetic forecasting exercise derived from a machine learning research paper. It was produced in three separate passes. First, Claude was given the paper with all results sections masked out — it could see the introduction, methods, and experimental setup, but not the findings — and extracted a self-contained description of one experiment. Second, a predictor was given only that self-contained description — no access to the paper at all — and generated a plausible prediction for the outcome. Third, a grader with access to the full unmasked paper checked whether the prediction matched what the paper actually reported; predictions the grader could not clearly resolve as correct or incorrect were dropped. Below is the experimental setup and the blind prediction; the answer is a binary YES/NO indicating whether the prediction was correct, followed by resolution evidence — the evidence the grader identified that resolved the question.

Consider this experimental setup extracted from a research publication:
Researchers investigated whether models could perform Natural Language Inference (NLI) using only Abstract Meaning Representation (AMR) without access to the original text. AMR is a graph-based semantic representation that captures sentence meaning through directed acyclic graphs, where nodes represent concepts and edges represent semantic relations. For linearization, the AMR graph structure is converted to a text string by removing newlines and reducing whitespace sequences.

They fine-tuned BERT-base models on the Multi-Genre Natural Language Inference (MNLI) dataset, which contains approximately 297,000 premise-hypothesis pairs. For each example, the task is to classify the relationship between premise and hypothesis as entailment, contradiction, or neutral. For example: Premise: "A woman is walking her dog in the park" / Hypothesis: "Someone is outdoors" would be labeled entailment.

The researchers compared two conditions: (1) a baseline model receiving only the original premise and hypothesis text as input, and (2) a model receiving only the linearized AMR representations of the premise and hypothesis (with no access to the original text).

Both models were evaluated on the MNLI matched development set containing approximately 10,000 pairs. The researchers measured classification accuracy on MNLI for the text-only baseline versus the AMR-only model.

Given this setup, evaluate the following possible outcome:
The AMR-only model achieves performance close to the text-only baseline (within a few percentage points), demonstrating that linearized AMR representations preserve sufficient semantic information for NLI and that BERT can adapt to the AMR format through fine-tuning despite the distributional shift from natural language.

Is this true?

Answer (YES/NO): NO